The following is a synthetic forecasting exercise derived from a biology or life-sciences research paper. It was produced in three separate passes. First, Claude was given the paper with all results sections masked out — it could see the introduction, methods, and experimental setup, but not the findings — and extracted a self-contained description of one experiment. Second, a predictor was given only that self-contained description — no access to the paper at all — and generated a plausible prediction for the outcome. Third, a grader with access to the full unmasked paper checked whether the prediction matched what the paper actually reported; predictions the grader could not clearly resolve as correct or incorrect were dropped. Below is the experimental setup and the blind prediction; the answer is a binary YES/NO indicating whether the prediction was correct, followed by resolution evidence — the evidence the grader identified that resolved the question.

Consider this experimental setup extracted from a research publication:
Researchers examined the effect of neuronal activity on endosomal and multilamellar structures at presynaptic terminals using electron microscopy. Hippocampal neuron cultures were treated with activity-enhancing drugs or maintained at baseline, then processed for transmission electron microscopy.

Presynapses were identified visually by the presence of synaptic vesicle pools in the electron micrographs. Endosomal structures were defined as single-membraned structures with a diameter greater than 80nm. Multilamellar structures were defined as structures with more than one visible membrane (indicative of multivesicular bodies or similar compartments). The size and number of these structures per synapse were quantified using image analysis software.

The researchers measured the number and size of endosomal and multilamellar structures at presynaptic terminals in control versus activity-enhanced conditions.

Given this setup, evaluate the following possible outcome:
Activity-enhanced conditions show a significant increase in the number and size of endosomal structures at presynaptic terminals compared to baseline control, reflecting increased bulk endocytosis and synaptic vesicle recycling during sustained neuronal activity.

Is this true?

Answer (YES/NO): NO